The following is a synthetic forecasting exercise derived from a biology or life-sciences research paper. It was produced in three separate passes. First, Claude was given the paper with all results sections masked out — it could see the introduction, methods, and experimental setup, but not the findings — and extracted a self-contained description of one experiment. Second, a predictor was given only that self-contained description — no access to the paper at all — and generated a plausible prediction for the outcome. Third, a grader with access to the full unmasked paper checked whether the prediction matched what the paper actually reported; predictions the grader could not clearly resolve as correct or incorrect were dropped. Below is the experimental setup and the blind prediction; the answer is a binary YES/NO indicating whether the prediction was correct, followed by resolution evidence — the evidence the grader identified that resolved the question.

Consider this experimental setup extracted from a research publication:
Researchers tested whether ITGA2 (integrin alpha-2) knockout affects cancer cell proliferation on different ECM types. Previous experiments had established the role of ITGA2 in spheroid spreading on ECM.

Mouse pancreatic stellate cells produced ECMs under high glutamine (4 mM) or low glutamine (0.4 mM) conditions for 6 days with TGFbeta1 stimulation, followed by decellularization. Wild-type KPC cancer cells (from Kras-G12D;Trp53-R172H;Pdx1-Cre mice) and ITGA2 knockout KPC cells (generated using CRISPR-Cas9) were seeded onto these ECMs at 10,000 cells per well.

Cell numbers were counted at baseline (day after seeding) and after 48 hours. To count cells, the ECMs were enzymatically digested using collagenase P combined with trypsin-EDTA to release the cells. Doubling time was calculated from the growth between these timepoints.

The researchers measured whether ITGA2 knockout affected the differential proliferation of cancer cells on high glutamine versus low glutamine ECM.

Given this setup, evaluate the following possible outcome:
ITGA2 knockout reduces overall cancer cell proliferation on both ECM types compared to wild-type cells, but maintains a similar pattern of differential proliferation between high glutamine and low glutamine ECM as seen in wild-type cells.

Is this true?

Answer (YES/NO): NO